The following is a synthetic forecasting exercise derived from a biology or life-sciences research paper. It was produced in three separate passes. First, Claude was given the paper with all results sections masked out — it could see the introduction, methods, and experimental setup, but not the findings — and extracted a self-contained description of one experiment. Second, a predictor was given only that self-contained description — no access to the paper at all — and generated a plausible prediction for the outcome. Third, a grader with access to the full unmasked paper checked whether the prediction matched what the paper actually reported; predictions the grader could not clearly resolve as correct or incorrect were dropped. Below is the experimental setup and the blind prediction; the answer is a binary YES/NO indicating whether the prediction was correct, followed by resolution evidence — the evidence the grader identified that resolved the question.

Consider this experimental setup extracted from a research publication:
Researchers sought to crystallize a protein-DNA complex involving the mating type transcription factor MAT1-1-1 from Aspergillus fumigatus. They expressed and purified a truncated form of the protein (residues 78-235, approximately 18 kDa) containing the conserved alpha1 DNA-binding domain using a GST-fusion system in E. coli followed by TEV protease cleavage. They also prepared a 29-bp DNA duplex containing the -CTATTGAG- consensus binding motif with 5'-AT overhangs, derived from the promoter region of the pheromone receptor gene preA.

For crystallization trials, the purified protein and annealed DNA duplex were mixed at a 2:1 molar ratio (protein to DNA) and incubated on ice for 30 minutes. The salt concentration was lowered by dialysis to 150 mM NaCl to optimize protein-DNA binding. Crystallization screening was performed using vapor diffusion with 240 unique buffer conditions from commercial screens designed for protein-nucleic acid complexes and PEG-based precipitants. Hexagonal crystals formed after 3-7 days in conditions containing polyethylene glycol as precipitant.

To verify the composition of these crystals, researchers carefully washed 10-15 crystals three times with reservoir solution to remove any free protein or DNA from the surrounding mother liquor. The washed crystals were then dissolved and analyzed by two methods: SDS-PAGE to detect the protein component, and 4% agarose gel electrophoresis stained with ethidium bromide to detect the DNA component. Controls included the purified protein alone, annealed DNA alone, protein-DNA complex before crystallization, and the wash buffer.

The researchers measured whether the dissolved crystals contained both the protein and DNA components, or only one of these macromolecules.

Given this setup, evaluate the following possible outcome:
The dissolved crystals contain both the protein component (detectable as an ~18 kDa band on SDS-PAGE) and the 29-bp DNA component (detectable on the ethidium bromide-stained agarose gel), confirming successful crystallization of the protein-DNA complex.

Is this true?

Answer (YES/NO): YES